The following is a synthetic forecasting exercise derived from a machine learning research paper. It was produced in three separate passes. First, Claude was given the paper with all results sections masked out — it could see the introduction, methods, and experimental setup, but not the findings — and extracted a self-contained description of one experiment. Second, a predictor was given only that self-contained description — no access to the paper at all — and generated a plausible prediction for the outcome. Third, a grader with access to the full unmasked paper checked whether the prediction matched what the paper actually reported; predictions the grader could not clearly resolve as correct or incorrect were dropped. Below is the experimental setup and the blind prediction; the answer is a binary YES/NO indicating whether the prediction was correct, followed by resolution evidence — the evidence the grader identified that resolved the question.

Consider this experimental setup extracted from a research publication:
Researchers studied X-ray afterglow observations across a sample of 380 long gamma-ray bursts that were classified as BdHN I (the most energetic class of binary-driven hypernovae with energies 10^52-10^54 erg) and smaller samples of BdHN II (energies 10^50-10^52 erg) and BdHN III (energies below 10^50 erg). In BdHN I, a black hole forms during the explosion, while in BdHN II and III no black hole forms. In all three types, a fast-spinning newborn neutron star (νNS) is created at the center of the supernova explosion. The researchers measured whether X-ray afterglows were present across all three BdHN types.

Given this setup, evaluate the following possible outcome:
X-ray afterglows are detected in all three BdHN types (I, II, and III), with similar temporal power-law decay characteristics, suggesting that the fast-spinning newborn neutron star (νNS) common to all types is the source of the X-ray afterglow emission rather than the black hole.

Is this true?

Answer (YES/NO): YES